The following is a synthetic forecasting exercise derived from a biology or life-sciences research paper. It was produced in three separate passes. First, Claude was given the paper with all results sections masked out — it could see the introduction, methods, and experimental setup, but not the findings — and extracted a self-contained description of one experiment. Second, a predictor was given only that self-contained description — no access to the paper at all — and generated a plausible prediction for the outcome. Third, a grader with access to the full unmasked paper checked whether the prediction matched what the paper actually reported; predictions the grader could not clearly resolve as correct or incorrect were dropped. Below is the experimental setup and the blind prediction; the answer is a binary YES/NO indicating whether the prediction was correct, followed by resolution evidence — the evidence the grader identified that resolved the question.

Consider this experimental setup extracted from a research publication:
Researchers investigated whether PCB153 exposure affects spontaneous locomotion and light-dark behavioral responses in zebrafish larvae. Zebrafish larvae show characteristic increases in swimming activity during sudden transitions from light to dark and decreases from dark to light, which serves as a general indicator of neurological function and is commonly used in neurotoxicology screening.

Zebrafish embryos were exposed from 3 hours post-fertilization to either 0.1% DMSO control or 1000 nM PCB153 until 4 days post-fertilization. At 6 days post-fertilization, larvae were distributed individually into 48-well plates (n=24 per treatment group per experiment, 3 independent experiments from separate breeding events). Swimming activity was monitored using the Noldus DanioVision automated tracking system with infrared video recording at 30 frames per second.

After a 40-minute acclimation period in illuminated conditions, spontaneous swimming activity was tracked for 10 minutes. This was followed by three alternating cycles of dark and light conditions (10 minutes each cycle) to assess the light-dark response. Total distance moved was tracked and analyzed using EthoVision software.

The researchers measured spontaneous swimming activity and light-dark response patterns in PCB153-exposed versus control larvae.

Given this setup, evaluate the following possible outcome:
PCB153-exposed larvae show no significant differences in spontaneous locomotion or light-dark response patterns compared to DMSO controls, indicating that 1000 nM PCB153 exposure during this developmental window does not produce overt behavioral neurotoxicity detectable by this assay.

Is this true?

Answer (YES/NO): NO